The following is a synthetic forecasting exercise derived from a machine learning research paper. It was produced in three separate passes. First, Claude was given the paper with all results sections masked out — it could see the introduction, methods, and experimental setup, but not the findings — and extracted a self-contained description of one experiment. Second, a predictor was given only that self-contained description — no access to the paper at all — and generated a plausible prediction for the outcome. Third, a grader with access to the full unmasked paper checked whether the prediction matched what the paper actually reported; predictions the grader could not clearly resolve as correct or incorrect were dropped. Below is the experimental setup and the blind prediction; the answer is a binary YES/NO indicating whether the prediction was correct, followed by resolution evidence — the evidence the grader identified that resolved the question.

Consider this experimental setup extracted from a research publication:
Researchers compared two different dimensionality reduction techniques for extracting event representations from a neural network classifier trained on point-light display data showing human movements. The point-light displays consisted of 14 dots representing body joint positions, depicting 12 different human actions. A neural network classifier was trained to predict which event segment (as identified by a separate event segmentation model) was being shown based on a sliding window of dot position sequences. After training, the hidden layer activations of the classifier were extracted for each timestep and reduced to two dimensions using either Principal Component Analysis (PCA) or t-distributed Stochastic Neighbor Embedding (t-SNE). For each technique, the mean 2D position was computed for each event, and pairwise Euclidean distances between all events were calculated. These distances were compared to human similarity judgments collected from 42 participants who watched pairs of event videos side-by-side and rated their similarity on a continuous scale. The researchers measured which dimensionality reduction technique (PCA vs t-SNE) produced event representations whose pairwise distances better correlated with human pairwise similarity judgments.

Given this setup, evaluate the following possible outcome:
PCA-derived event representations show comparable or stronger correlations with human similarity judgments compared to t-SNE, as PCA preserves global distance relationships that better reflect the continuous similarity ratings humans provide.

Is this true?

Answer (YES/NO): NO